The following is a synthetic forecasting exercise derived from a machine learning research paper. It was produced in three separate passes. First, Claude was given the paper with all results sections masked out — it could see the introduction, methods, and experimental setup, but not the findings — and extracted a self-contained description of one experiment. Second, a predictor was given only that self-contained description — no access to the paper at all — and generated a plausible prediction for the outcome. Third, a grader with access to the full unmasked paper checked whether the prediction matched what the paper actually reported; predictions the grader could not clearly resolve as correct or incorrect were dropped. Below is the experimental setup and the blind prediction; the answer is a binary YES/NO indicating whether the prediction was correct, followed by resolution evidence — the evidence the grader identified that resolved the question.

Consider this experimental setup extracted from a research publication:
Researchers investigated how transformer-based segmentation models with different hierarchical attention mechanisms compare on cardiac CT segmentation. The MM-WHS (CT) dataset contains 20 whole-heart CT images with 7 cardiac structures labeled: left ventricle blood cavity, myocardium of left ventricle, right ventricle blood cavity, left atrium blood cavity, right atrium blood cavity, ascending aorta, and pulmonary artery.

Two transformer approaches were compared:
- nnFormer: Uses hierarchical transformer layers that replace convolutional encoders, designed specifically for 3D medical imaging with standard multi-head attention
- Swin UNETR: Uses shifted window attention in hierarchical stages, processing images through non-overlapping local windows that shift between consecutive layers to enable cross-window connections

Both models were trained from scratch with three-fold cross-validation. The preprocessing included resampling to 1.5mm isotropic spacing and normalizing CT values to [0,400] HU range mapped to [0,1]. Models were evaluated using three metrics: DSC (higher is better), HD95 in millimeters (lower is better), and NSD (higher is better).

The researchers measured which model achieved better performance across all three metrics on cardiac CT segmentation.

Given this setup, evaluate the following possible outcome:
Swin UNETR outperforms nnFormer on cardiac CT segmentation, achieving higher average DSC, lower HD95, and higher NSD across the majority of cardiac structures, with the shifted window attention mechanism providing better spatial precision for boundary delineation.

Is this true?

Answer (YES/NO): NO